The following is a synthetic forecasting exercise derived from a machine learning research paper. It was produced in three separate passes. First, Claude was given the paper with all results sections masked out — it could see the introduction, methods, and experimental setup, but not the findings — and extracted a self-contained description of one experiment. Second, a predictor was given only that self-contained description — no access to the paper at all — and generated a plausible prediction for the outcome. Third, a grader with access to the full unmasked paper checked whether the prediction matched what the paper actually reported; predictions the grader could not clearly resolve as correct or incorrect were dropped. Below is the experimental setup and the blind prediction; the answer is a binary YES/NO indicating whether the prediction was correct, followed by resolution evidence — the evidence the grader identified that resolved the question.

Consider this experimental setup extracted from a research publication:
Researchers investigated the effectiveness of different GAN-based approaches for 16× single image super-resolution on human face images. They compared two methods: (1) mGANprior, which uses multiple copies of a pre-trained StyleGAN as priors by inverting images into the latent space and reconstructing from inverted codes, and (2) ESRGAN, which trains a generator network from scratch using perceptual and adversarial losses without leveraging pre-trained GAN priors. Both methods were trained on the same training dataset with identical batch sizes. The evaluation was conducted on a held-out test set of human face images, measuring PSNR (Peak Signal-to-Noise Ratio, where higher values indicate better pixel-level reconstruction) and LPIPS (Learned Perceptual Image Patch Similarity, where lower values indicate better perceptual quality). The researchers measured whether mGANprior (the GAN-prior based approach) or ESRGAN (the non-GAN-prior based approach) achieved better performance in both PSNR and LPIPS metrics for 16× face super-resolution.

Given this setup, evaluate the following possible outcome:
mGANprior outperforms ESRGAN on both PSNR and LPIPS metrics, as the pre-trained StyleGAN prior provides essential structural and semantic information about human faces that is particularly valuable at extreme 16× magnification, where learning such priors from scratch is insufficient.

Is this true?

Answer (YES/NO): NO